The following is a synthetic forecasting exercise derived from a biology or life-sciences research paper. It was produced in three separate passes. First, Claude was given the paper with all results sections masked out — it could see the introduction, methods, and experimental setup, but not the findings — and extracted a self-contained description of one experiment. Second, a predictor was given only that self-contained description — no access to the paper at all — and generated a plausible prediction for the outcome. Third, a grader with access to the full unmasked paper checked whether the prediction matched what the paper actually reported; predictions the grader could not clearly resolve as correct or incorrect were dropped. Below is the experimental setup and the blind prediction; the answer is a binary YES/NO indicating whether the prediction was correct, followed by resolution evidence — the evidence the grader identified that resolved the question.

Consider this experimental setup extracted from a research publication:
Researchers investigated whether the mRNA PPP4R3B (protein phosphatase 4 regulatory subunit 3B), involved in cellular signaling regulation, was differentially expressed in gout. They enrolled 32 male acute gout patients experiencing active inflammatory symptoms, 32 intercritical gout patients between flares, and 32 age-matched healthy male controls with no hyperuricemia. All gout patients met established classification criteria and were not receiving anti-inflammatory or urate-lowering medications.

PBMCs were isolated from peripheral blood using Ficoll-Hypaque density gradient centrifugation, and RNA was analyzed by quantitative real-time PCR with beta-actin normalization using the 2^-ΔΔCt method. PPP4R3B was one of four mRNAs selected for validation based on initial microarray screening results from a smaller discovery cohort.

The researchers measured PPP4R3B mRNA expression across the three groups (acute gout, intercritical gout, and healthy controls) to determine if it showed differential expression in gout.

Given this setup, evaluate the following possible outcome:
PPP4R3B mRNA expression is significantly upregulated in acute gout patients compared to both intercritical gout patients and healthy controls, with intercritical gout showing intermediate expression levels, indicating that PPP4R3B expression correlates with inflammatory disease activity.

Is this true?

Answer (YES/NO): NO